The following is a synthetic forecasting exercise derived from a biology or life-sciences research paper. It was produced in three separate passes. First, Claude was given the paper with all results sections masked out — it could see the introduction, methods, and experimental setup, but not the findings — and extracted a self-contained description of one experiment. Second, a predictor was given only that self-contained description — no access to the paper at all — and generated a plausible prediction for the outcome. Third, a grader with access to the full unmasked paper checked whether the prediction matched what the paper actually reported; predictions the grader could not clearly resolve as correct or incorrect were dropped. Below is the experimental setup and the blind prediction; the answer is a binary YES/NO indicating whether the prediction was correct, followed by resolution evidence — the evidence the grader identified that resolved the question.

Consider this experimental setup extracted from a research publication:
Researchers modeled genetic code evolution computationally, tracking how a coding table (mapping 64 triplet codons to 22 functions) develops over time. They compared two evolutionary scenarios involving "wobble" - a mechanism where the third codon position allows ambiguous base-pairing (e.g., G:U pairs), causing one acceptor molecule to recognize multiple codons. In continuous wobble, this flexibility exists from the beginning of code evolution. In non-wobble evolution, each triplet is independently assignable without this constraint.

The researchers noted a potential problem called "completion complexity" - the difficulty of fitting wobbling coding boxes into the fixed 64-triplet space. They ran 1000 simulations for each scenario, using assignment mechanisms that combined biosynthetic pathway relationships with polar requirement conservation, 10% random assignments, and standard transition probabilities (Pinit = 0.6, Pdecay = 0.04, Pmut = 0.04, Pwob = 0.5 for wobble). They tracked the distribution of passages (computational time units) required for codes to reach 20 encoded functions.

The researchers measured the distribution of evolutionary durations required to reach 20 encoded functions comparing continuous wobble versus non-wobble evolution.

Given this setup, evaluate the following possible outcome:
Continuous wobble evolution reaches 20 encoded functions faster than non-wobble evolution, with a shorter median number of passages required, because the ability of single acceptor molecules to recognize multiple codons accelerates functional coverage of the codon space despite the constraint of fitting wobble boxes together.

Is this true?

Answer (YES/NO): NO